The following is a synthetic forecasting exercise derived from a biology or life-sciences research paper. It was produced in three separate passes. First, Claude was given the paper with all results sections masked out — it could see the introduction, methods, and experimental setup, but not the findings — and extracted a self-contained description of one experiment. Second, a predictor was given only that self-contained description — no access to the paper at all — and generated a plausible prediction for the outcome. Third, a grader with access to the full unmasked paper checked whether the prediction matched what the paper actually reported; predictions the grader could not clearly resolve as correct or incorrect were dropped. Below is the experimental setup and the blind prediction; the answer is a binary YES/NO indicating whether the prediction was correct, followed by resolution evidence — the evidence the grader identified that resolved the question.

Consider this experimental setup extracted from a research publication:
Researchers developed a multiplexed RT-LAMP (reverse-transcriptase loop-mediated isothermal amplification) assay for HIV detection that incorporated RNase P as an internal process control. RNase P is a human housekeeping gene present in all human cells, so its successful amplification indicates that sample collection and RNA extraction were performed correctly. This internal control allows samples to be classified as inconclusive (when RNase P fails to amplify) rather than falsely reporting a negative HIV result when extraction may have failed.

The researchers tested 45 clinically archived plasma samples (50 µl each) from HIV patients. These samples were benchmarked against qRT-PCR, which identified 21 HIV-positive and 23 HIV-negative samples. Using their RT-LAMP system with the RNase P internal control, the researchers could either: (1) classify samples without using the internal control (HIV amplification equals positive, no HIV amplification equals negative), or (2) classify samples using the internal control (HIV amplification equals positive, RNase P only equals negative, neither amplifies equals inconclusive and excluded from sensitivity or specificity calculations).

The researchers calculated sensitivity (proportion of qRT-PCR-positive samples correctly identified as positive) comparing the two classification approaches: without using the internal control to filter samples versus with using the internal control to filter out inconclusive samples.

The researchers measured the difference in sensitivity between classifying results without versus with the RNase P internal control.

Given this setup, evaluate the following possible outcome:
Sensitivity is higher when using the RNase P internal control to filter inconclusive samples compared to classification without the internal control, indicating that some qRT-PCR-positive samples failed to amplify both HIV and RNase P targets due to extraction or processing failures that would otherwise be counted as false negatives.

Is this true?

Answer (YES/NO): YES